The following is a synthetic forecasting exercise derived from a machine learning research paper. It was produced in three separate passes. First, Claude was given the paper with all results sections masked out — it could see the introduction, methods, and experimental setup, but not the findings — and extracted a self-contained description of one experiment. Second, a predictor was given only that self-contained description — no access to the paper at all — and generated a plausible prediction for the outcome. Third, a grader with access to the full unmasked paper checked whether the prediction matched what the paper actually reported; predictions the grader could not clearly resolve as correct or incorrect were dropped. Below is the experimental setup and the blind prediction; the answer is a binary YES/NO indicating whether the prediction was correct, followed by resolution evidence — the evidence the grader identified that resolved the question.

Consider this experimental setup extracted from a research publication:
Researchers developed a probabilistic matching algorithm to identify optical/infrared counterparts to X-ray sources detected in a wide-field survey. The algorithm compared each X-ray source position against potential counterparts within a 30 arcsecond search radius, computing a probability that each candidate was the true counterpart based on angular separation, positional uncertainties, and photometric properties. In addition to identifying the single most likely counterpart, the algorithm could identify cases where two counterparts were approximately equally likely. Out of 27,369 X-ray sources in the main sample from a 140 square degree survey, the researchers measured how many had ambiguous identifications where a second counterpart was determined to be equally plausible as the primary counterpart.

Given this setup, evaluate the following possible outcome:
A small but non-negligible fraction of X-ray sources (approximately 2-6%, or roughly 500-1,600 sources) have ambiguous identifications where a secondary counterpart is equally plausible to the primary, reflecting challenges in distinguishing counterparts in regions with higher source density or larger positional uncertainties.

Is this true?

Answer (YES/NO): NO